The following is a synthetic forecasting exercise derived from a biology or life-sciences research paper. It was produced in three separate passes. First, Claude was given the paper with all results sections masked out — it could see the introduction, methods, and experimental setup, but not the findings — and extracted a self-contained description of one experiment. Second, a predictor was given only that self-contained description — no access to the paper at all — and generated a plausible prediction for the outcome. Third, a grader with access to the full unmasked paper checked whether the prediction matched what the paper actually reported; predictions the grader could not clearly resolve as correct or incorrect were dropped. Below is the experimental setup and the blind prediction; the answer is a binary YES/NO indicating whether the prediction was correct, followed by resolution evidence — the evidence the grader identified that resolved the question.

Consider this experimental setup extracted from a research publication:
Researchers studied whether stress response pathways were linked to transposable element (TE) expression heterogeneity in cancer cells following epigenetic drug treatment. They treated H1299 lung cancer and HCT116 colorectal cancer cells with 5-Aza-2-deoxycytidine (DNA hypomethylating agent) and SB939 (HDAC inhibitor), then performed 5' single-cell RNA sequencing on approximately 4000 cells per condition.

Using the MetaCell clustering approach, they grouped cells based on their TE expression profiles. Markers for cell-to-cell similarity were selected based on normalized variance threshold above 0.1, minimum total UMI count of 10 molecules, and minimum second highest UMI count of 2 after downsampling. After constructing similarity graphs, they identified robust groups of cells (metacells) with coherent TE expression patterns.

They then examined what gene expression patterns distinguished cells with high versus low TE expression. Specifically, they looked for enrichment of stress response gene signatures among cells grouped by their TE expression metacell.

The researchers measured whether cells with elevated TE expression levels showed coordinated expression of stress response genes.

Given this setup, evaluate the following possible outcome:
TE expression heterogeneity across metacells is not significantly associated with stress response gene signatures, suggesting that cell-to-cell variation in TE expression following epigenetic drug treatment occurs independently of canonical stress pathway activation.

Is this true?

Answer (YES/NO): NO